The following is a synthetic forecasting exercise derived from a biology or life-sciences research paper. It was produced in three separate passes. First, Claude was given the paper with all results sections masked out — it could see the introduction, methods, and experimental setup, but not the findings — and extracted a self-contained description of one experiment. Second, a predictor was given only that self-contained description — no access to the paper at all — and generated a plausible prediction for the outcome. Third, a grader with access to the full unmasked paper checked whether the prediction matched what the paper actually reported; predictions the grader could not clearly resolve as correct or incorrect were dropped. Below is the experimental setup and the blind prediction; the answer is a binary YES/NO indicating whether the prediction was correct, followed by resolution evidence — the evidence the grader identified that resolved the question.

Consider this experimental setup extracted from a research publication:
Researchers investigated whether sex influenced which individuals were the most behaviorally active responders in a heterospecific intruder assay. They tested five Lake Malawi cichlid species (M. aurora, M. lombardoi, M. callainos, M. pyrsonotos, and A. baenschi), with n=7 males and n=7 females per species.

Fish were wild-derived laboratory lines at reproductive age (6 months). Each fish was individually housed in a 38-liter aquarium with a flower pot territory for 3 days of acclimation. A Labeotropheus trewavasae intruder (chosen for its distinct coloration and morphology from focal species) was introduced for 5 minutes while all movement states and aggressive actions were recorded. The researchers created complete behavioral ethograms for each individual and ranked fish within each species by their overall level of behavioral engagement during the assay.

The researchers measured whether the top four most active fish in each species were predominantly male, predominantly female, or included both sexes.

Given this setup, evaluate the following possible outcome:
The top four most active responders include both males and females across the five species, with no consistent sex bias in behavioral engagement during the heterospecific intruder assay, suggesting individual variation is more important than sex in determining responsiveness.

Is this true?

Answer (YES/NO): YES